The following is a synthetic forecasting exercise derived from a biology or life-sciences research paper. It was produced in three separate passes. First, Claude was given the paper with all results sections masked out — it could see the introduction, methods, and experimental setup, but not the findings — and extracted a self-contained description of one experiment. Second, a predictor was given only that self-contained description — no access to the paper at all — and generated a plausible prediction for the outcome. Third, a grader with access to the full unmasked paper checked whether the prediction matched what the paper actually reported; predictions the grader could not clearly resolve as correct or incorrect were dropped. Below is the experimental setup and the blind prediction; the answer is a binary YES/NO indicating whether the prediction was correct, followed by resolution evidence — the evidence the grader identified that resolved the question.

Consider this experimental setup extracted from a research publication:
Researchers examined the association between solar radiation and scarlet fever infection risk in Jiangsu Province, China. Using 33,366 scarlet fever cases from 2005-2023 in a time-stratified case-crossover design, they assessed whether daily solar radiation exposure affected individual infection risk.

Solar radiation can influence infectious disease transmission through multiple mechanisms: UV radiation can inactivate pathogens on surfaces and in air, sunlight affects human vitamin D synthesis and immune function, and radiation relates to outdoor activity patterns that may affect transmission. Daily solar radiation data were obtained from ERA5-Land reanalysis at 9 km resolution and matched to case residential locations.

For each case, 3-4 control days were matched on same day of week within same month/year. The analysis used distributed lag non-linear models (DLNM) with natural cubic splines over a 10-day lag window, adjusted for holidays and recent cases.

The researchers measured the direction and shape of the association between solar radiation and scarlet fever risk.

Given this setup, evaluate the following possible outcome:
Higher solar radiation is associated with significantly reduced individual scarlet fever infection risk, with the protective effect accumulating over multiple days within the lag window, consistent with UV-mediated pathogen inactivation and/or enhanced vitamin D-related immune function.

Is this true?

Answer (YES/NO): NO